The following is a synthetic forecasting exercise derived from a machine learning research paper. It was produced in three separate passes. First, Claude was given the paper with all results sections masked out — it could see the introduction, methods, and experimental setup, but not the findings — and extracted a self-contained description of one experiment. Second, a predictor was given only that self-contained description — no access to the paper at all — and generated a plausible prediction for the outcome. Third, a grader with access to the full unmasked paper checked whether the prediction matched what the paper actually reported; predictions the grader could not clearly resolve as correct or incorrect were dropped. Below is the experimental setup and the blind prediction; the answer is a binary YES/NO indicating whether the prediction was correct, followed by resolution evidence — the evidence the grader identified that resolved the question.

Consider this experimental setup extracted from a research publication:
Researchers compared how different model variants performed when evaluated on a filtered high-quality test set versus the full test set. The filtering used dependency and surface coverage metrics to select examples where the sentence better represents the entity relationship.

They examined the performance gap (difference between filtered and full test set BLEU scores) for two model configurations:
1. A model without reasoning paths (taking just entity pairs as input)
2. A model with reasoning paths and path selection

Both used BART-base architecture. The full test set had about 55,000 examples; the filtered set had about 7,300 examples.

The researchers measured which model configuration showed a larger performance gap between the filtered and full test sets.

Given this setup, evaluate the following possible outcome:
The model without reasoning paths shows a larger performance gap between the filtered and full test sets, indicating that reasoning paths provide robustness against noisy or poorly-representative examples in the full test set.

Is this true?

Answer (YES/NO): NO